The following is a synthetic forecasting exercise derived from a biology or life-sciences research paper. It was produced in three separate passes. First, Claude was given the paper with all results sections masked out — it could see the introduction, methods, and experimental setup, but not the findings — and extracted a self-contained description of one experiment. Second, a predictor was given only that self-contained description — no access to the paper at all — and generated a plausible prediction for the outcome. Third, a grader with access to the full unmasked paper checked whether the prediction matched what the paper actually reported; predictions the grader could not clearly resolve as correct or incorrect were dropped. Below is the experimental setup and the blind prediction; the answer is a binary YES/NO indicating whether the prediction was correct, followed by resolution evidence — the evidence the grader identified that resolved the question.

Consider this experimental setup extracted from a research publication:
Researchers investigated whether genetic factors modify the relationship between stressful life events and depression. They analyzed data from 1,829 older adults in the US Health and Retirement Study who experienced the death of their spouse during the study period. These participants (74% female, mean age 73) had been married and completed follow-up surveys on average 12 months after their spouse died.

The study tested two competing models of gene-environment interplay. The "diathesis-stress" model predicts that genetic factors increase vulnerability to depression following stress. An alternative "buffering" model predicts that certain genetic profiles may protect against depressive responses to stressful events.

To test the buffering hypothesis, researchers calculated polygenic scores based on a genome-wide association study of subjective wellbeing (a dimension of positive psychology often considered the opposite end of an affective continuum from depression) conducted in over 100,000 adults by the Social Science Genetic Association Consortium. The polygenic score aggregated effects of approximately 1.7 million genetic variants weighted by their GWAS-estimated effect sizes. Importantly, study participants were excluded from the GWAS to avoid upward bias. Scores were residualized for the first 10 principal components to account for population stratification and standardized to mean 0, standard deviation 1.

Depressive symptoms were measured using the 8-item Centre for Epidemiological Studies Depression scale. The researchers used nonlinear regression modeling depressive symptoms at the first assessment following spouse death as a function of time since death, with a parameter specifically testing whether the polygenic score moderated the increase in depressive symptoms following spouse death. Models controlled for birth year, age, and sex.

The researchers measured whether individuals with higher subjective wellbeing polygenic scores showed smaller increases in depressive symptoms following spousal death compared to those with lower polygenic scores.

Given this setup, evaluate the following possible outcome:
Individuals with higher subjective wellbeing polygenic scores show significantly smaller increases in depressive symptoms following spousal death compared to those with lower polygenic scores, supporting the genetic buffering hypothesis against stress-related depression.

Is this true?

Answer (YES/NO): YES